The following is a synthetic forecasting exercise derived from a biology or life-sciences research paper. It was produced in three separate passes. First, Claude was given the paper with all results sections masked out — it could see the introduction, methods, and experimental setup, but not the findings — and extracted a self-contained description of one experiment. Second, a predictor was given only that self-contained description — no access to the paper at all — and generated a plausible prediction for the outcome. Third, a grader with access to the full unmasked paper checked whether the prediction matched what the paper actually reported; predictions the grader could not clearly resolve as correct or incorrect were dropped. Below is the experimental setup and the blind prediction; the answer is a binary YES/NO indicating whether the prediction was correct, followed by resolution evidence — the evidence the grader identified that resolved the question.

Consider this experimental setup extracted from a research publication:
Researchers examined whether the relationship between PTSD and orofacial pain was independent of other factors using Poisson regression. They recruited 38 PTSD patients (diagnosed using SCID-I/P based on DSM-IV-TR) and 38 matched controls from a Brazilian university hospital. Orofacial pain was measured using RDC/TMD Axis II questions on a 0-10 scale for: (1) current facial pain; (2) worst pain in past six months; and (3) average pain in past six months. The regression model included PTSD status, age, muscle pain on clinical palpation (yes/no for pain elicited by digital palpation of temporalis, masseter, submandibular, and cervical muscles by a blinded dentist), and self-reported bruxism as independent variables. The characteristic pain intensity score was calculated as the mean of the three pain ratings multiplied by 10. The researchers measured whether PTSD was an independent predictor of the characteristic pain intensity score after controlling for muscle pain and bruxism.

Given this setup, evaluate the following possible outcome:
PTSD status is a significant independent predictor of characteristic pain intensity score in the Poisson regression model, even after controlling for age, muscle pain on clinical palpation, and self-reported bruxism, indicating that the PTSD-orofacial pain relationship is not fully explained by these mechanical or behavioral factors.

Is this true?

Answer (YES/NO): YES